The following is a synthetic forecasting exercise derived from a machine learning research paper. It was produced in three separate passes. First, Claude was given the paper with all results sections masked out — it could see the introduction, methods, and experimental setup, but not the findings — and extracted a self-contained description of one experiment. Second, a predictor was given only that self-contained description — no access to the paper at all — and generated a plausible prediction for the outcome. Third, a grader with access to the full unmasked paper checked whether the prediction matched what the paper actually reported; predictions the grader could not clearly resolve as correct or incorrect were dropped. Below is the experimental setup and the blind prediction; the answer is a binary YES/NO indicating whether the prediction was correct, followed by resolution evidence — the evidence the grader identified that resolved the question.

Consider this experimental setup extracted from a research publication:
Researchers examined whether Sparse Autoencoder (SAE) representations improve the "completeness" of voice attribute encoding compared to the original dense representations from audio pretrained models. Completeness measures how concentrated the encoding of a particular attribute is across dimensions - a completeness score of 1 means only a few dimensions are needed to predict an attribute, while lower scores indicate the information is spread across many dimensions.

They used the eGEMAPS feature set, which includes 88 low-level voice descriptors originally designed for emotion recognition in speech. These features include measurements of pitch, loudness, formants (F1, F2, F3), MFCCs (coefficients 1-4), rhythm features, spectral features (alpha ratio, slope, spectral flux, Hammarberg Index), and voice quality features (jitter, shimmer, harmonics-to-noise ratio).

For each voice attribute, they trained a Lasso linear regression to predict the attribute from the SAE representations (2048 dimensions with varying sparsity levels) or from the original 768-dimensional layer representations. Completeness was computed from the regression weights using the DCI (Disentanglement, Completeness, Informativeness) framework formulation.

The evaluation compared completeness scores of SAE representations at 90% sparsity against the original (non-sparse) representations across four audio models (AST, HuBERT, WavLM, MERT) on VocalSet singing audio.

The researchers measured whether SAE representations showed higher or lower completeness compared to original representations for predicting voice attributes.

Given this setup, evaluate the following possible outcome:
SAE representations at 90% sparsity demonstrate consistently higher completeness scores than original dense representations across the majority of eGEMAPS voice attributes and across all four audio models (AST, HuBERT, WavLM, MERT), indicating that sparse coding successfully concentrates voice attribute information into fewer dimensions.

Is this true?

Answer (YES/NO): YES